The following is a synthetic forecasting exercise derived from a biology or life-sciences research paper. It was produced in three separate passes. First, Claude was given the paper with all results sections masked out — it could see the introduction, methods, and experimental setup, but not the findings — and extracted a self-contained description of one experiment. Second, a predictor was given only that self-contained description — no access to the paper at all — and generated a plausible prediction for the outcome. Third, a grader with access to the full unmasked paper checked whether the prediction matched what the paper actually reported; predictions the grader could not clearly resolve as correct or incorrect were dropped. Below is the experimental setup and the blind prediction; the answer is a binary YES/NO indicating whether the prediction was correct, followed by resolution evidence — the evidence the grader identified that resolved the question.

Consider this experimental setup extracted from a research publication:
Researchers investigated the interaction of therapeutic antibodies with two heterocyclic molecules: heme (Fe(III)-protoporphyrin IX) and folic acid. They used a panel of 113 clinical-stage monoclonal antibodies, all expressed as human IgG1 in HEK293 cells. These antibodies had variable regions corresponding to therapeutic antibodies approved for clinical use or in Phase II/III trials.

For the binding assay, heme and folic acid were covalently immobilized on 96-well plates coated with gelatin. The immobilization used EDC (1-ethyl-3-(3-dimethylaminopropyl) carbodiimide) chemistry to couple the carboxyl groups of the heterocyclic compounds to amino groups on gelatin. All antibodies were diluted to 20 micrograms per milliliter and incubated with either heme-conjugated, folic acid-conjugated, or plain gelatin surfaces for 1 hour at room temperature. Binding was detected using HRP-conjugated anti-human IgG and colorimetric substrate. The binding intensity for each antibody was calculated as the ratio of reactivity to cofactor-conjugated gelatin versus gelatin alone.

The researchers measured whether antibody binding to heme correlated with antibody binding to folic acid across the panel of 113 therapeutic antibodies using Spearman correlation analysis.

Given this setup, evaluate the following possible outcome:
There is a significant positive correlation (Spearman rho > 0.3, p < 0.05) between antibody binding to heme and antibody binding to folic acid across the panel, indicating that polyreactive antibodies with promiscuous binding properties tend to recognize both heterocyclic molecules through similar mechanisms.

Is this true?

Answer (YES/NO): YES